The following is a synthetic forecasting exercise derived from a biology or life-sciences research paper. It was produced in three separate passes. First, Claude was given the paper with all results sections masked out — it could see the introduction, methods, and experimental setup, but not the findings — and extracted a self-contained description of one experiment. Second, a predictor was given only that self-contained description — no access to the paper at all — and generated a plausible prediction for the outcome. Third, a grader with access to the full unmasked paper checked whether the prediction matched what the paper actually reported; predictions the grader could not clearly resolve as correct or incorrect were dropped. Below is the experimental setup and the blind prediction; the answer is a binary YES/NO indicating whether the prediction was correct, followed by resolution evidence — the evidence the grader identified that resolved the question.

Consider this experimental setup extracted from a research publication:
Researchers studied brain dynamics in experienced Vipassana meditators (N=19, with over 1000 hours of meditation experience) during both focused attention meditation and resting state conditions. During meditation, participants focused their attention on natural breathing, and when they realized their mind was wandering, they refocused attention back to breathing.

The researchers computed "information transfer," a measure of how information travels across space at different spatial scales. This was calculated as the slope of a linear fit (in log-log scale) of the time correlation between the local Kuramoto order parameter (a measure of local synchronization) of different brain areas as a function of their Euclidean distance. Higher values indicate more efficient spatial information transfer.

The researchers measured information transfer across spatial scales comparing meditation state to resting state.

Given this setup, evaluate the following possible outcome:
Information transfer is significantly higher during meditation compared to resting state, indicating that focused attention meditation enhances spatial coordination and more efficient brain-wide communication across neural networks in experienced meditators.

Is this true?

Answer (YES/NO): NO